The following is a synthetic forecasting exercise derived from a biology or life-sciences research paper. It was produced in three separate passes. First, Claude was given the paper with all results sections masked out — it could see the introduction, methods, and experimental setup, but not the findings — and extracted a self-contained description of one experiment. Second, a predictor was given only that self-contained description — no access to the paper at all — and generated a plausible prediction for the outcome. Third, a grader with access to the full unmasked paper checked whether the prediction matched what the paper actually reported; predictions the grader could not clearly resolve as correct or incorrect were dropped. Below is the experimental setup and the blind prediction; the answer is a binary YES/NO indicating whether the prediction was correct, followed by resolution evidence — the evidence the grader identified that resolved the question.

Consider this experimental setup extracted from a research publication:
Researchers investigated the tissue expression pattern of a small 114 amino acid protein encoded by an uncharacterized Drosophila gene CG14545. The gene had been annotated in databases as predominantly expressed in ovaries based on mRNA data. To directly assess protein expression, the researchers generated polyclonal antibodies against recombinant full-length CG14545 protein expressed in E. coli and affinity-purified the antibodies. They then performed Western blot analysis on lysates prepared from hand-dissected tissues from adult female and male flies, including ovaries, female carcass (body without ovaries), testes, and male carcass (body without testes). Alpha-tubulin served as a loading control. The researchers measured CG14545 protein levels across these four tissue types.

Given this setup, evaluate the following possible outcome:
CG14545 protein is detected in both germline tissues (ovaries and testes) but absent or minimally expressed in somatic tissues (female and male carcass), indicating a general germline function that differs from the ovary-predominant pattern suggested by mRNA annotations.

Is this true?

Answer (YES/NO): NO